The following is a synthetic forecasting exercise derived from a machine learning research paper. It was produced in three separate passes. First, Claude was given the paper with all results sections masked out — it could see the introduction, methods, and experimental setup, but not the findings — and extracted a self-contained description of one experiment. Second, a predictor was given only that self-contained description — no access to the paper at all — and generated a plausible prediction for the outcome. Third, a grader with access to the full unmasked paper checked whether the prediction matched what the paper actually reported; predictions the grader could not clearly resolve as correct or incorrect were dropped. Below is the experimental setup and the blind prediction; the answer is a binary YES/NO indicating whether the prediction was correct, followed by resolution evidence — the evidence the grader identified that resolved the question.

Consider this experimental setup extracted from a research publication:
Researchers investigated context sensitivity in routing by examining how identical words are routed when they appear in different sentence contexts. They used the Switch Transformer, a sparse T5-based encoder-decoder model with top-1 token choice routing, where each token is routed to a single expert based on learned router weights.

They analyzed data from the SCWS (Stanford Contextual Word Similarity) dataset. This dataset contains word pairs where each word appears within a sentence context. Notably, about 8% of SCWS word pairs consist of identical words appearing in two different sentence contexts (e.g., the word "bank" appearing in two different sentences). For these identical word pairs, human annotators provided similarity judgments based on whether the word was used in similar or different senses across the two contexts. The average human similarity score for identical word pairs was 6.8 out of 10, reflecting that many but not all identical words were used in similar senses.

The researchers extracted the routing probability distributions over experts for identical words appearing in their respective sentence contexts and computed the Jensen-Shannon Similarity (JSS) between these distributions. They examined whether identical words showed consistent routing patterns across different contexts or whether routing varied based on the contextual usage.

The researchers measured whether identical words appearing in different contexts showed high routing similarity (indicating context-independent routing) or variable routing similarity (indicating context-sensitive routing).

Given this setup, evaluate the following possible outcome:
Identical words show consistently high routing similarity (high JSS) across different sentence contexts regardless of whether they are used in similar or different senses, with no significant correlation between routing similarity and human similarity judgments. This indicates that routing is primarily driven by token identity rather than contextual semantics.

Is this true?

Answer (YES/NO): NO